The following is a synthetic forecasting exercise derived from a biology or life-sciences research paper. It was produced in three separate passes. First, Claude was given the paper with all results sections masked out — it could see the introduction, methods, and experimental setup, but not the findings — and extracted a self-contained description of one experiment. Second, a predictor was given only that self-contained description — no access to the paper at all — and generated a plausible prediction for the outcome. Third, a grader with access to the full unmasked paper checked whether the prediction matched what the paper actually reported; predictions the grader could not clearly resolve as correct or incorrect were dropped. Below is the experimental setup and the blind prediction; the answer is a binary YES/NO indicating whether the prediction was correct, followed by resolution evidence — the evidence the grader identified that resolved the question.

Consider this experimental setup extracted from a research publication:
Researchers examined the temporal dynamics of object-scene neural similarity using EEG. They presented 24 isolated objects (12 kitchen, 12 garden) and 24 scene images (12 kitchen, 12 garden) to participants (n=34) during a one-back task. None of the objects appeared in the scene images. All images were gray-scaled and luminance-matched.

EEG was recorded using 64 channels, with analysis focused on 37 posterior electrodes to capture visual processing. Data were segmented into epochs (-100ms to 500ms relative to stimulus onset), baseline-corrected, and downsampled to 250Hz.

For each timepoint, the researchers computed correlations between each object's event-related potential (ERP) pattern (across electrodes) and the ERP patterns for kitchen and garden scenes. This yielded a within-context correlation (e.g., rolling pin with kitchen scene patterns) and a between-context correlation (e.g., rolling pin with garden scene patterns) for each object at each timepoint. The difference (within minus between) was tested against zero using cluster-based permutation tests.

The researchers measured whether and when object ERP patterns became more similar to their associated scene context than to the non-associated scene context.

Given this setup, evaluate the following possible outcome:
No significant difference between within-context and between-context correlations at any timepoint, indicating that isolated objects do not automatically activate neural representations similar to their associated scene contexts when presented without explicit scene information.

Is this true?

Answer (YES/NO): NO